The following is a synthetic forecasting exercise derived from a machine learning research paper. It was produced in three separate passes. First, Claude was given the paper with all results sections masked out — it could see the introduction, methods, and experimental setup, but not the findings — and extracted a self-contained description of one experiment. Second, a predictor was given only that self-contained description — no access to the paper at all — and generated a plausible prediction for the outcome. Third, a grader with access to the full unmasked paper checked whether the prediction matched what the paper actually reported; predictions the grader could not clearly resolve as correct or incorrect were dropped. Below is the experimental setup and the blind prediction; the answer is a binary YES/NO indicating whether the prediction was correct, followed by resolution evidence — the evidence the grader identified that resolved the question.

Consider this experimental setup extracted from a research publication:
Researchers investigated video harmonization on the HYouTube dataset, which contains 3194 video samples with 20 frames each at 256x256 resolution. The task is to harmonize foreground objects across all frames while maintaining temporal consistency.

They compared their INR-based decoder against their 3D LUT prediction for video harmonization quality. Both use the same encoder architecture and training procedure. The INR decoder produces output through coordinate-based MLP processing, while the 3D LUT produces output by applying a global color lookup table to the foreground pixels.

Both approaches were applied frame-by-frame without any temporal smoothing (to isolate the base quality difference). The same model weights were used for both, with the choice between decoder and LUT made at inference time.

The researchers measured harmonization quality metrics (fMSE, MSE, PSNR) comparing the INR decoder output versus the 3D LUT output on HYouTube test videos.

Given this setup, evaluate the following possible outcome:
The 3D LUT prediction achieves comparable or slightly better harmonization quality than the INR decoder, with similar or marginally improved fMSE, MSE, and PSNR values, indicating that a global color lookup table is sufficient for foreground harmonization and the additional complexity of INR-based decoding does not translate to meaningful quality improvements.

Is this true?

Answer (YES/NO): NO